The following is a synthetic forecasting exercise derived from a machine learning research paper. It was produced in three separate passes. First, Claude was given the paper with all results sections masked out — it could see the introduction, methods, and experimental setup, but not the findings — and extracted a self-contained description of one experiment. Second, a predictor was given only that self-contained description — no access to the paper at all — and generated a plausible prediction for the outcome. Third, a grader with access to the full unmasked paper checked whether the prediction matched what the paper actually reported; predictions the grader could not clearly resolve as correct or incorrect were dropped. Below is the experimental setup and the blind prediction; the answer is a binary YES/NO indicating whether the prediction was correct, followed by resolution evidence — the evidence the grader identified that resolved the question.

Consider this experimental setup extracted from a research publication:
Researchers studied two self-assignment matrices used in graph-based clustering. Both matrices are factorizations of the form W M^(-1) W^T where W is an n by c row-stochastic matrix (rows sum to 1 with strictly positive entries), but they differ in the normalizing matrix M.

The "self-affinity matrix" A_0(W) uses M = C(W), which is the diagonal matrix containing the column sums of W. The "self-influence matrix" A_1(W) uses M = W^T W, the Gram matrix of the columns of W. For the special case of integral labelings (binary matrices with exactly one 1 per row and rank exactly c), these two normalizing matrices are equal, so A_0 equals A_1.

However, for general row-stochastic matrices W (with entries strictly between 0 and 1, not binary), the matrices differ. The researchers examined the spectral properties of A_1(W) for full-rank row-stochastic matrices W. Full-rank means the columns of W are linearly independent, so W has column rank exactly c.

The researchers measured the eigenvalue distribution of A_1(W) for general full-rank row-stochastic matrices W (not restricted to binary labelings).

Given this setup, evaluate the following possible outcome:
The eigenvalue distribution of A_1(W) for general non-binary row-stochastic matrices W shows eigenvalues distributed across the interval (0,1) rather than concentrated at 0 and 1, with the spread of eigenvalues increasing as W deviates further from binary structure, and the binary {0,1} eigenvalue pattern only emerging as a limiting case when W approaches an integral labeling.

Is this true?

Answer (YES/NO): NO